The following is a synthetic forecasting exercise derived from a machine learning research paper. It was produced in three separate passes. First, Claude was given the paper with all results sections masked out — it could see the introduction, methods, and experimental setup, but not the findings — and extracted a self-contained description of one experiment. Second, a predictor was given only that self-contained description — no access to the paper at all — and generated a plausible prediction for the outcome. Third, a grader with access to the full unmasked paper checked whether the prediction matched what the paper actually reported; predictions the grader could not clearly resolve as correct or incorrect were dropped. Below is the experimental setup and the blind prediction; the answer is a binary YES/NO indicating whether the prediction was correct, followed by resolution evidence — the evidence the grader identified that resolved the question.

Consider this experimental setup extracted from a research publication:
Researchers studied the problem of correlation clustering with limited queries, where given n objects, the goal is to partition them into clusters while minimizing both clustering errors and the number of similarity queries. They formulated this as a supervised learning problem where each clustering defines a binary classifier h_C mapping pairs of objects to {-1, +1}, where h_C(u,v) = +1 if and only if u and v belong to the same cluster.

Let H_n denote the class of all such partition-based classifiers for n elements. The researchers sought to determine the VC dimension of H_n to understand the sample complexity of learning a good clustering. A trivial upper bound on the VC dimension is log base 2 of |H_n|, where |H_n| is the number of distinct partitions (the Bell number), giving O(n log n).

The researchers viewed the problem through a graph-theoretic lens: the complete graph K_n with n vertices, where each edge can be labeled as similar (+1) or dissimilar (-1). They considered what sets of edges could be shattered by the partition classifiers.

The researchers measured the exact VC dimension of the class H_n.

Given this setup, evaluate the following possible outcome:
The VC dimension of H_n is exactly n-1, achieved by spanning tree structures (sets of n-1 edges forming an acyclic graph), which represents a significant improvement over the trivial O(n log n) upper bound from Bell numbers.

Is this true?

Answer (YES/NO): YES